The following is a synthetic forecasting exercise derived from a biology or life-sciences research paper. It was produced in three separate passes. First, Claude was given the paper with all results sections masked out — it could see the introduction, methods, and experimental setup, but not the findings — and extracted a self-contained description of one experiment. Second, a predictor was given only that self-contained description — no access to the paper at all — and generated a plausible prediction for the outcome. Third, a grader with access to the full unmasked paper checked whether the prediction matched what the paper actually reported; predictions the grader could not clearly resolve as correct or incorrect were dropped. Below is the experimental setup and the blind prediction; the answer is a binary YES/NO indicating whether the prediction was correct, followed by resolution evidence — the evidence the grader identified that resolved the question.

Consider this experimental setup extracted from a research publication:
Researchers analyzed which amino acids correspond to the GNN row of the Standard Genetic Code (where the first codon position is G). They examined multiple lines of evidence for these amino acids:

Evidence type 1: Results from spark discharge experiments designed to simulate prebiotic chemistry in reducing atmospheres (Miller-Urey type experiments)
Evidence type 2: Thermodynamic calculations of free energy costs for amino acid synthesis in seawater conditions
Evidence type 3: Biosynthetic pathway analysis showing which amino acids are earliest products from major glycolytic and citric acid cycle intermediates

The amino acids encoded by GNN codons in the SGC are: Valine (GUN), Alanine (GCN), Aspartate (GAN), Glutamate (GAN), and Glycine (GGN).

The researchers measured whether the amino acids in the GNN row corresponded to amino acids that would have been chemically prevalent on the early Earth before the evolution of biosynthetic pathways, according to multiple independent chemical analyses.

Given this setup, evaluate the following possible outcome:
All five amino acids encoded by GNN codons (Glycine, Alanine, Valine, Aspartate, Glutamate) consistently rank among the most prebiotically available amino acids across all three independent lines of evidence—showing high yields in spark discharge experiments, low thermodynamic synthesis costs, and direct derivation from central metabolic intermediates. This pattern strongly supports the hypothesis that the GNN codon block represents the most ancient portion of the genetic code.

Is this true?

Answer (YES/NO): YES